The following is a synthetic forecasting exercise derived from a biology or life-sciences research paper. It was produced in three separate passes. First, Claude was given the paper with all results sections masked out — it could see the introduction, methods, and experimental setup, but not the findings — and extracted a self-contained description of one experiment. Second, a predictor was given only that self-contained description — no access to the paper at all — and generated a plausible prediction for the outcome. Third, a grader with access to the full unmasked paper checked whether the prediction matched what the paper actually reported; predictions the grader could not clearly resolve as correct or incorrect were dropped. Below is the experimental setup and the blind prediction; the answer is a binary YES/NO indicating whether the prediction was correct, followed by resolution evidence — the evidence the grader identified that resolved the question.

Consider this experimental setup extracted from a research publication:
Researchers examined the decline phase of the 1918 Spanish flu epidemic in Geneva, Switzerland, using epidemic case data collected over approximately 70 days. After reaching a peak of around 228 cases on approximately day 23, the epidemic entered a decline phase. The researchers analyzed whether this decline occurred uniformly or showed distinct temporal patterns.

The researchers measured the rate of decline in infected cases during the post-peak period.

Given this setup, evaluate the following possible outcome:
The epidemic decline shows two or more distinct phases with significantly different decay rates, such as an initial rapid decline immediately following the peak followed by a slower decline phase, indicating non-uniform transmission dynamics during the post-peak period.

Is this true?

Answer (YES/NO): YES